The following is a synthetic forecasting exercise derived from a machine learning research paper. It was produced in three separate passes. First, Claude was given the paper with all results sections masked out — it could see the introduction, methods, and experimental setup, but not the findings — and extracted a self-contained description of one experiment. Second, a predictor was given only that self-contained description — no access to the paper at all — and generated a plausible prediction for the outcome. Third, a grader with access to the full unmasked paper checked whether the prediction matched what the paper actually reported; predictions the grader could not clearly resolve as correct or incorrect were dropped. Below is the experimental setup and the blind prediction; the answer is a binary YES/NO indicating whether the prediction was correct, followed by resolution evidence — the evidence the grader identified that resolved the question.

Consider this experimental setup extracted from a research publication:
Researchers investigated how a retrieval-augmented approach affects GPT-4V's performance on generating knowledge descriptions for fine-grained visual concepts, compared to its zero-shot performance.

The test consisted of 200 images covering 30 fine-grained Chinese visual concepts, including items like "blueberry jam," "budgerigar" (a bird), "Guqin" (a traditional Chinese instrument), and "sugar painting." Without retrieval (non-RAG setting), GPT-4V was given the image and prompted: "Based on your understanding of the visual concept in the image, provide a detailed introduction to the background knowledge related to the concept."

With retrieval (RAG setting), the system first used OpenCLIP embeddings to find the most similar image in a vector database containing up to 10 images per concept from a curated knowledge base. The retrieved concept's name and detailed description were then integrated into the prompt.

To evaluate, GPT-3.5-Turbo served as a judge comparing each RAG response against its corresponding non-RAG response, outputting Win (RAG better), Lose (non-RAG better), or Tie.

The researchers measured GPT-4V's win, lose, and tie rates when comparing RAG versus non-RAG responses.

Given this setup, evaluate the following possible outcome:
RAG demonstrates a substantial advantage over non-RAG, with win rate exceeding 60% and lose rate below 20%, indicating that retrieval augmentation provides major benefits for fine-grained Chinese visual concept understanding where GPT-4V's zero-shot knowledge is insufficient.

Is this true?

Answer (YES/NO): NO